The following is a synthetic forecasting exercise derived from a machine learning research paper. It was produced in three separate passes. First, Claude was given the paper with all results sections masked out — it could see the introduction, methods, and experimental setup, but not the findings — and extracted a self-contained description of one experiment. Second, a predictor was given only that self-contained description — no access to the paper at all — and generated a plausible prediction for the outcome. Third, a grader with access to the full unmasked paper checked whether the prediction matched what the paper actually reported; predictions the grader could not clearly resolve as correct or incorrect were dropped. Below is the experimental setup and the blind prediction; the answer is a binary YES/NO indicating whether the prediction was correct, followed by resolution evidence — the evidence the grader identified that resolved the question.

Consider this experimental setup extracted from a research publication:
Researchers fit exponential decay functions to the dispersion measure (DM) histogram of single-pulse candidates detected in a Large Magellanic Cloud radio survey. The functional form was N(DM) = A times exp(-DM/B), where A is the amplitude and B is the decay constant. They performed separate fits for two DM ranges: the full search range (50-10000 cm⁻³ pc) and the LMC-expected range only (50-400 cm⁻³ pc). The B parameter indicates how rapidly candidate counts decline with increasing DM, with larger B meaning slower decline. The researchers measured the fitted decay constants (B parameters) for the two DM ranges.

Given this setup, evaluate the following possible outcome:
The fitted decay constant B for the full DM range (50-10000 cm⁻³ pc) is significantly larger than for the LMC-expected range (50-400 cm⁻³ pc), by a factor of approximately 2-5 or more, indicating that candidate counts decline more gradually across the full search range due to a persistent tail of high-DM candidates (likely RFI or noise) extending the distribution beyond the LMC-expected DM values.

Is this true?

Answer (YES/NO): YES